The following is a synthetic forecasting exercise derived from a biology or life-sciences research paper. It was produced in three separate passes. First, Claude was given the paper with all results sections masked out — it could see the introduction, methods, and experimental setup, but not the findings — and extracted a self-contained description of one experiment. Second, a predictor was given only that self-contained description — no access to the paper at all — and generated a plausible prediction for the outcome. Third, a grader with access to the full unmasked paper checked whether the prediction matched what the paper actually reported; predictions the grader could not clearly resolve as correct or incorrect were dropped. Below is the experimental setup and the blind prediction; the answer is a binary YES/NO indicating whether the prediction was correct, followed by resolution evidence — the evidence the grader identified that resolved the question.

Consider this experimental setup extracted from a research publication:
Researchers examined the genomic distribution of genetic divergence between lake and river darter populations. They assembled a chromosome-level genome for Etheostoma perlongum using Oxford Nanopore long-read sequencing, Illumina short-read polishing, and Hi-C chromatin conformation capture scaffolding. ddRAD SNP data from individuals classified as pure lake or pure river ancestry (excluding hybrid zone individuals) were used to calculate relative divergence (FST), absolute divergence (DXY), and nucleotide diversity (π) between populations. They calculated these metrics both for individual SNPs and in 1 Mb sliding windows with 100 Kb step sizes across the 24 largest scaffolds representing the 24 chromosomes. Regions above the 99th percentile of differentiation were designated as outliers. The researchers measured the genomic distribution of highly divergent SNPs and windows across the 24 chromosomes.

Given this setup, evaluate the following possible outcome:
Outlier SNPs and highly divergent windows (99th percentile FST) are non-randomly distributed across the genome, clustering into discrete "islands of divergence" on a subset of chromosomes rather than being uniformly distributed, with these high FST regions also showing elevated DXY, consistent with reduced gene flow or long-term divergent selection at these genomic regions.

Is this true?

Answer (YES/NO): YES